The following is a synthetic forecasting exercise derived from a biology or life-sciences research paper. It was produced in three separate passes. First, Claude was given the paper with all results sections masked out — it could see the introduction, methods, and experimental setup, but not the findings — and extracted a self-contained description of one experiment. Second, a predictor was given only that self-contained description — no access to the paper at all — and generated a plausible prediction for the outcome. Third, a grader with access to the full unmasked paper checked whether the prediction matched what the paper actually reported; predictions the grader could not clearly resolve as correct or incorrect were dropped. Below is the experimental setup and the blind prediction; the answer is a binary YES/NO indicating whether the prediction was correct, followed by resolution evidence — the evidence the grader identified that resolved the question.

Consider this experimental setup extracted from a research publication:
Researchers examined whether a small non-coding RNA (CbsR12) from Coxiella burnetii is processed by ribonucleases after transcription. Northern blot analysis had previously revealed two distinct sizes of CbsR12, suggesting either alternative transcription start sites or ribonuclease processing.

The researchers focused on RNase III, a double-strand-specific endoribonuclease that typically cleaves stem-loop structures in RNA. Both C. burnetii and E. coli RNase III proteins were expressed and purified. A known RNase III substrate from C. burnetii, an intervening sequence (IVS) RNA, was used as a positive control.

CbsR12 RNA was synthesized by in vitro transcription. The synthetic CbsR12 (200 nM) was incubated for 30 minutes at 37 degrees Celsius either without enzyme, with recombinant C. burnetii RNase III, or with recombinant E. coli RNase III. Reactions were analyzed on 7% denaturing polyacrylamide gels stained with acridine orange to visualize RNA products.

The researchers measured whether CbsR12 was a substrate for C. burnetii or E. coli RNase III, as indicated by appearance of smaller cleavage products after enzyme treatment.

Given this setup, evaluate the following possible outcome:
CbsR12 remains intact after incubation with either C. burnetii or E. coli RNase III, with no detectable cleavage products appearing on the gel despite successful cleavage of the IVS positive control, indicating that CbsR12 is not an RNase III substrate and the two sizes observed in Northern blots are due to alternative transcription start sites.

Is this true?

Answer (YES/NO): NO